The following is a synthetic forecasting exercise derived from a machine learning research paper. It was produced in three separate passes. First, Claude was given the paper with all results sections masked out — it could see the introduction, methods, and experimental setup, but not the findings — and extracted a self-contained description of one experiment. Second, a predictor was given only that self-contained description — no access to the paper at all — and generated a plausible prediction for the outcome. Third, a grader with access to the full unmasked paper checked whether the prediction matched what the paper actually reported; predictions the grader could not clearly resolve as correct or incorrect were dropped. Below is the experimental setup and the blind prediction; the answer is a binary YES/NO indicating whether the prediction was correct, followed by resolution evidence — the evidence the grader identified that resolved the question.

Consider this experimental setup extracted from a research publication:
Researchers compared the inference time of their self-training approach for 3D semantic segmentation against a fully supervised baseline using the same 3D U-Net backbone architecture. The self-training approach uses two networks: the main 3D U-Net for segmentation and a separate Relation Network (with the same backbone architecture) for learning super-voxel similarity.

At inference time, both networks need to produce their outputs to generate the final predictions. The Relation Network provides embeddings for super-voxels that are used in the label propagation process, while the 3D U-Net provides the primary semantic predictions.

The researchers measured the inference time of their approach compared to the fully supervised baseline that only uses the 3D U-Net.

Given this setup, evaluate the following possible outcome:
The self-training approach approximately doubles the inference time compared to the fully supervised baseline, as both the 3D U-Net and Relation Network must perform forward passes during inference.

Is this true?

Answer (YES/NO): NO